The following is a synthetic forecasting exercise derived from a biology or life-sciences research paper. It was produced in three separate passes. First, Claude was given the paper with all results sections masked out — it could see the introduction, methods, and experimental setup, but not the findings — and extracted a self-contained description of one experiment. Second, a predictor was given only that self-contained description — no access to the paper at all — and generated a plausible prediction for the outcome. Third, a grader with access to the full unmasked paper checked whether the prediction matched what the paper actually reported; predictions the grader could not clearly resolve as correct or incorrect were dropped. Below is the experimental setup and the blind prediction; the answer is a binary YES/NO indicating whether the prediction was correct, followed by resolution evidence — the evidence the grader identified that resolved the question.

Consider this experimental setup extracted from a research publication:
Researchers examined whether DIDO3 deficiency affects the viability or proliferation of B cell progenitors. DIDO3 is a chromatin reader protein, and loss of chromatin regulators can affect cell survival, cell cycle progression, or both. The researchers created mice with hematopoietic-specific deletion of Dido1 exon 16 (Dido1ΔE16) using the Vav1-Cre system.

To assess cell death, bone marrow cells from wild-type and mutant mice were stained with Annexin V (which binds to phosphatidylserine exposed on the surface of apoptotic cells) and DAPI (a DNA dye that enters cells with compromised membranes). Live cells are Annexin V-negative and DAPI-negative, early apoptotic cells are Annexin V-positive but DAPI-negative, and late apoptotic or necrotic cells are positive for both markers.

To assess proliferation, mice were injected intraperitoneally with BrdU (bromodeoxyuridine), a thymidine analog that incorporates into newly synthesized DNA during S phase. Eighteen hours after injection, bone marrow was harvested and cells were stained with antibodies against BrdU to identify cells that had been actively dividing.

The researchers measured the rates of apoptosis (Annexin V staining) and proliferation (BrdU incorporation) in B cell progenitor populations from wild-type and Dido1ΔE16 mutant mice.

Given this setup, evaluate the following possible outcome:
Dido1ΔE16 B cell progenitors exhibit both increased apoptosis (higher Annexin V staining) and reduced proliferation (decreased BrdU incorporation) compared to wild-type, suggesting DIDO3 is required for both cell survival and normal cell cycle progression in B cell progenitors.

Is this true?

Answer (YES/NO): NO